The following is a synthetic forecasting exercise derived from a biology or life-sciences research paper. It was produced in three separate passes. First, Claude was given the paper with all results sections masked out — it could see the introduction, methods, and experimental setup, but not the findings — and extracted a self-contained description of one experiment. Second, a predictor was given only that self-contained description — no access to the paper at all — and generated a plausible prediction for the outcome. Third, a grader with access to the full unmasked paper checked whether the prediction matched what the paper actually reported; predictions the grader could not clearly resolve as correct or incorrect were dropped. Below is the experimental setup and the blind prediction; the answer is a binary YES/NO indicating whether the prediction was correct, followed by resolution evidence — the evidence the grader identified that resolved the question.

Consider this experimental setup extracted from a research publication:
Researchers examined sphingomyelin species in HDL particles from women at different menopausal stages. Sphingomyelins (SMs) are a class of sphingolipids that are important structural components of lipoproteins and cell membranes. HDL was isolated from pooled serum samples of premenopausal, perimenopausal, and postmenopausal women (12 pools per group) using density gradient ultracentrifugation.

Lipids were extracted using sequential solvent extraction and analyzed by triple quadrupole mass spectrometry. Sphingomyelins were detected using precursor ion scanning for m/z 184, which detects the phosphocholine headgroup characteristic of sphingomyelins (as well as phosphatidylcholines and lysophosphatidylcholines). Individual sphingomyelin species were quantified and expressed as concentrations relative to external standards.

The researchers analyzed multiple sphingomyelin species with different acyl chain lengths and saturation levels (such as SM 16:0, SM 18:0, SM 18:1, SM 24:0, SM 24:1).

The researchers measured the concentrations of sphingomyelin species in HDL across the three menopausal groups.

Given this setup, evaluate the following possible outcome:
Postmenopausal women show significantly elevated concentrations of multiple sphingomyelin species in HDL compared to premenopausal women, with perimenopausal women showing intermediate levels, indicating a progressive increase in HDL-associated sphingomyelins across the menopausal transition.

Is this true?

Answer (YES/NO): NO